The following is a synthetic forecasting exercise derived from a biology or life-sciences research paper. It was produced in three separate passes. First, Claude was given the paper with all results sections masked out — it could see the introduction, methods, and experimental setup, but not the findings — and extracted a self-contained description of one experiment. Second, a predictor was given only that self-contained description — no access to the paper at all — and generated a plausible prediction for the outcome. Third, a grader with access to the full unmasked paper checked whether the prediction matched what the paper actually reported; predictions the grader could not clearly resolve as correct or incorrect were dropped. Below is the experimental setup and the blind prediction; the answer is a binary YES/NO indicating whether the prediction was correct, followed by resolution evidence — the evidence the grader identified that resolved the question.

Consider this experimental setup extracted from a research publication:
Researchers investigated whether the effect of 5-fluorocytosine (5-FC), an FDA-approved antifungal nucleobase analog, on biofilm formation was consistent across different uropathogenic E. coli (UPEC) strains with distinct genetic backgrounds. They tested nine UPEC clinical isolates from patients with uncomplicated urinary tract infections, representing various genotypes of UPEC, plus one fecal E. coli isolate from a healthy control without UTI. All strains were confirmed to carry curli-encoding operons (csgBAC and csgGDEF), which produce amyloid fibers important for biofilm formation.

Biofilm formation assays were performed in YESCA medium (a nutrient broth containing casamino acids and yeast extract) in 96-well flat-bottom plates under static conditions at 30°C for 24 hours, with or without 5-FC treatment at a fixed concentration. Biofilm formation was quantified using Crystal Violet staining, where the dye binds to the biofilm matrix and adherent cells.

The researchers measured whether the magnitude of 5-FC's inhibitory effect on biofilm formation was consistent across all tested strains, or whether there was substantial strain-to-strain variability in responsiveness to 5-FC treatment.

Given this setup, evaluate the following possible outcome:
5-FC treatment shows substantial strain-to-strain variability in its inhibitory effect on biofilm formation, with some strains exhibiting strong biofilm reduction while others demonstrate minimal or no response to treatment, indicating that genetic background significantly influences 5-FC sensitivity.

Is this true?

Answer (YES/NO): YES